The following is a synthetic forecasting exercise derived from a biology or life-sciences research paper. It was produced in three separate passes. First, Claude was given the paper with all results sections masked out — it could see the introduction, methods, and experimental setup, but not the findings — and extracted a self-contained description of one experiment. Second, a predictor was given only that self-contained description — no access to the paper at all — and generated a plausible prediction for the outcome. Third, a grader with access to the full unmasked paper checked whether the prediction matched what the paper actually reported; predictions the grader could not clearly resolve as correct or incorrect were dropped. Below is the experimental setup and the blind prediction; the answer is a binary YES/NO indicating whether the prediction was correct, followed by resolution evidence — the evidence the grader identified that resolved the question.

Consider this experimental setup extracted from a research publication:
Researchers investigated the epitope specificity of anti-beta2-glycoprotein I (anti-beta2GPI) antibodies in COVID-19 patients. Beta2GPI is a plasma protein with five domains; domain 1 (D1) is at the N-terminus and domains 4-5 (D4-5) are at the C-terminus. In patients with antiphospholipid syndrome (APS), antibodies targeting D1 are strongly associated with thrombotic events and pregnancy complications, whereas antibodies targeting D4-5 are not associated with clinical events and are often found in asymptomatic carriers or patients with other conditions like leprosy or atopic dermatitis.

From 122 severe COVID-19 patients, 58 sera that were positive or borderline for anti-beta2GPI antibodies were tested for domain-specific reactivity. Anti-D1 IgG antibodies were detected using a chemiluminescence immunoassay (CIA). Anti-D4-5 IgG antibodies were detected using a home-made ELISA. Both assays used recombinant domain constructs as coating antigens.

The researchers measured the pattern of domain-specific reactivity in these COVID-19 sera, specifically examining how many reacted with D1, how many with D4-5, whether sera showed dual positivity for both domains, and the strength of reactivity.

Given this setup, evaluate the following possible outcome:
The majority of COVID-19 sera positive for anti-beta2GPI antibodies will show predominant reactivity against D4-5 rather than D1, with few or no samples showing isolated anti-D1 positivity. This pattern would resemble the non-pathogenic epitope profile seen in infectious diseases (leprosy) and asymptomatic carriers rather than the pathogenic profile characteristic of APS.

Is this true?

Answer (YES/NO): NO